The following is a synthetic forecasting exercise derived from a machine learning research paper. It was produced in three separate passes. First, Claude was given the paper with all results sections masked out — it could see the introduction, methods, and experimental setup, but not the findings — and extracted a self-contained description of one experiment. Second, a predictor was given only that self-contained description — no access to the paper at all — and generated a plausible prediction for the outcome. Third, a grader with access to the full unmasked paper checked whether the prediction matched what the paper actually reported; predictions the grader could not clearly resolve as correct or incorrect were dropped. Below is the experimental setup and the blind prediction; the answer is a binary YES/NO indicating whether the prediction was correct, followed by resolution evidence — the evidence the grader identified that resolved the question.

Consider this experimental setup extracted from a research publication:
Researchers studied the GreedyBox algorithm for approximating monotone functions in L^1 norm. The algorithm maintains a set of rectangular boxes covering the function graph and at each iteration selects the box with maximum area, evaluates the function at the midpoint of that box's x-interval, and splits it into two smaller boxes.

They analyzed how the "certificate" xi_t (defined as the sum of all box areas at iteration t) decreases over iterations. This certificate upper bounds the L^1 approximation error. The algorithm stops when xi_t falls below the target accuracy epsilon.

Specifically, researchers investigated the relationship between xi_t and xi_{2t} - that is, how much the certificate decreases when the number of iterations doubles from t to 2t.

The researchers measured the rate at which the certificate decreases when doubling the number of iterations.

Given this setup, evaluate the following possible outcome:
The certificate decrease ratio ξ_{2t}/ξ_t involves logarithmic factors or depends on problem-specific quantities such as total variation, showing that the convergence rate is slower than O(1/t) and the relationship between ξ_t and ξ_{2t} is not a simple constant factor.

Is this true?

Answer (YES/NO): NO